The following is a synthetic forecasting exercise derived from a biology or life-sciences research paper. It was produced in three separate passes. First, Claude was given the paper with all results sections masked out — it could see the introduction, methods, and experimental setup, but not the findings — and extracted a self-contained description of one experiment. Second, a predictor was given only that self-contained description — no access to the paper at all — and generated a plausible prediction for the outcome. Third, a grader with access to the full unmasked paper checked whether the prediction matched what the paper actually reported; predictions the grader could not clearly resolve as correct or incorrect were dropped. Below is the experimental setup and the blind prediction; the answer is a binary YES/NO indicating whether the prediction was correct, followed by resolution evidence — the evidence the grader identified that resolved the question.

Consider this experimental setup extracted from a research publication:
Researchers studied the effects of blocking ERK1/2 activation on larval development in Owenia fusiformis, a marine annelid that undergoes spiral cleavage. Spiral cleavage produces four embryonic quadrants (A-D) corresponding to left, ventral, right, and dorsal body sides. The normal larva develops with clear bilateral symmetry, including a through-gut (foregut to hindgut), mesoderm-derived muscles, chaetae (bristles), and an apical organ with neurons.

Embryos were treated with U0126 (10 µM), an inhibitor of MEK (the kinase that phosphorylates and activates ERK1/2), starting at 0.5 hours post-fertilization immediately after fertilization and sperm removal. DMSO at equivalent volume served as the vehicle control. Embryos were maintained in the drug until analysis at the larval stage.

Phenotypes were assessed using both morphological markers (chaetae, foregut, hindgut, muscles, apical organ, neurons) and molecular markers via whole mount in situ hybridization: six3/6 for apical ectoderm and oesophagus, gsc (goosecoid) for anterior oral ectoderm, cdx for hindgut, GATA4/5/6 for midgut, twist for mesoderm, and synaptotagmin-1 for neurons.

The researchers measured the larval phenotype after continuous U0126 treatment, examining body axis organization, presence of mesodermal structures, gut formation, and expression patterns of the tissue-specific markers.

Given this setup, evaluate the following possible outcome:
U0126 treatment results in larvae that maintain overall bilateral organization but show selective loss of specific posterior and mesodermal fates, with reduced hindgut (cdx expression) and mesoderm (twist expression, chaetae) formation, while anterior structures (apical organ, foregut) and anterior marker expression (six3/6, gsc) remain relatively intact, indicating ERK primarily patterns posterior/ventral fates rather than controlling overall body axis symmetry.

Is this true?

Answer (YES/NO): NO